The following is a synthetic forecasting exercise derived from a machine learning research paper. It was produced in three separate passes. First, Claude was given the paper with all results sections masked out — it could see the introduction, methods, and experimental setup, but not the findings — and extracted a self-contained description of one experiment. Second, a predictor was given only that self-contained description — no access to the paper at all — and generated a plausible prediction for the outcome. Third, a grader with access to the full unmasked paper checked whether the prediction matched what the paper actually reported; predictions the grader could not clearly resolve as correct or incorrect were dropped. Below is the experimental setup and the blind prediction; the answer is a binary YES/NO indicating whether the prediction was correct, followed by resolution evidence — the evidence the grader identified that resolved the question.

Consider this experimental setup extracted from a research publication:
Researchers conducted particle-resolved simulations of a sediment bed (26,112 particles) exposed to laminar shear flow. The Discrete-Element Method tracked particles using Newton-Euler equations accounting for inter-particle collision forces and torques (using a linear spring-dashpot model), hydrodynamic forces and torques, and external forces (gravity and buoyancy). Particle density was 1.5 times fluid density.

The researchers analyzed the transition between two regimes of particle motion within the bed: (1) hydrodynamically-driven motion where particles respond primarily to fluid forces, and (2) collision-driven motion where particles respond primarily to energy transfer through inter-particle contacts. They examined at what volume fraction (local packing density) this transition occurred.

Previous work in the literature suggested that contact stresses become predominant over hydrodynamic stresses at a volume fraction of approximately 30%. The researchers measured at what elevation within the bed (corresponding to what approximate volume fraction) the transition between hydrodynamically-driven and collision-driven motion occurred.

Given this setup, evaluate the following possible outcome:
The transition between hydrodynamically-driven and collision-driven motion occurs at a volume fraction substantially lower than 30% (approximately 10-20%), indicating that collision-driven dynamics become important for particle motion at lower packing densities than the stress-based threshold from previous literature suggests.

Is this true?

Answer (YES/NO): NO